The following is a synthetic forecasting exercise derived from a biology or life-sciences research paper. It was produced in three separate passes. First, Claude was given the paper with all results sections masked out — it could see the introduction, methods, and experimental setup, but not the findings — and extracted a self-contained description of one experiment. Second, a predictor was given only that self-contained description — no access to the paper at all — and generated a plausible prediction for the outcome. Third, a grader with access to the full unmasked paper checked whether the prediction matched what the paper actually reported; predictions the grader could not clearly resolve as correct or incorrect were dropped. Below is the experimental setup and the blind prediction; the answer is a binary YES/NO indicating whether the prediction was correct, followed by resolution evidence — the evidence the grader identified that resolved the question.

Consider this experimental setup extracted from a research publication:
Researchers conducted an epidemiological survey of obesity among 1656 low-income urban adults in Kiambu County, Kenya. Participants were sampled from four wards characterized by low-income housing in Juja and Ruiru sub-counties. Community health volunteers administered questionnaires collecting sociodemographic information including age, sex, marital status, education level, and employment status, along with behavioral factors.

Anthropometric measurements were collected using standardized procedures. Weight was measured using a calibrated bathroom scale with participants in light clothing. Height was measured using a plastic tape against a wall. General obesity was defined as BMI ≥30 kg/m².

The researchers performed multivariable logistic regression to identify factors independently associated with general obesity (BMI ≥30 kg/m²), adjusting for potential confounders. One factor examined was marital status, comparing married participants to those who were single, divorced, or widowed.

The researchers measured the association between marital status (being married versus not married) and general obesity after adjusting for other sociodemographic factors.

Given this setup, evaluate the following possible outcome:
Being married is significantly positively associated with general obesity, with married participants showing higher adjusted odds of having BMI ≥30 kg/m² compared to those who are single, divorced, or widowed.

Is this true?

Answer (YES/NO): NO